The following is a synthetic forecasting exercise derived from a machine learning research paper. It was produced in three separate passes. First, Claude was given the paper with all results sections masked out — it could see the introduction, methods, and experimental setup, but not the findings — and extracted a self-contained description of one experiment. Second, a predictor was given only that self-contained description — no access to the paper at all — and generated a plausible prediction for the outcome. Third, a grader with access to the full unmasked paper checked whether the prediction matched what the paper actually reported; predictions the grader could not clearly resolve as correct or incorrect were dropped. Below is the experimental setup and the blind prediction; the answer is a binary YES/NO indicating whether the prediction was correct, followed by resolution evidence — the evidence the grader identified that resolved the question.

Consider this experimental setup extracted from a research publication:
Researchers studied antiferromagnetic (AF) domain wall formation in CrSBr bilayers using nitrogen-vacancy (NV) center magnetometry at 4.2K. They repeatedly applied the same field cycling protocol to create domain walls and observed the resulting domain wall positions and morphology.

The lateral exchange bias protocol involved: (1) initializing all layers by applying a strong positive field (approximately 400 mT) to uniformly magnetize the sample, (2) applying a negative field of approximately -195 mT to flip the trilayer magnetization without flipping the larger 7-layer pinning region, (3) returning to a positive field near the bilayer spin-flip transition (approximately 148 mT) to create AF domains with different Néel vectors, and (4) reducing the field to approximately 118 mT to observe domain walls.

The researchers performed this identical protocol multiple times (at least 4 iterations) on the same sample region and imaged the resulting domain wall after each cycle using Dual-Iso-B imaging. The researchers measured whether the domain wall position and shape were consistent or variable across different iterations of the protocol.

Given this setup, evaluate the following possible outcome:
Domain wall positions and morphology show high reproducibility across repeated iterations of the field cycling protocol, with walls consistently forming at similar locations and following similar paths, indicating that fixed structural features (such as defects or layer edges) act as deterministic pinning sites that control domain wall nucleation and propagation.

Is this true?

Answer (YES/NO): NO